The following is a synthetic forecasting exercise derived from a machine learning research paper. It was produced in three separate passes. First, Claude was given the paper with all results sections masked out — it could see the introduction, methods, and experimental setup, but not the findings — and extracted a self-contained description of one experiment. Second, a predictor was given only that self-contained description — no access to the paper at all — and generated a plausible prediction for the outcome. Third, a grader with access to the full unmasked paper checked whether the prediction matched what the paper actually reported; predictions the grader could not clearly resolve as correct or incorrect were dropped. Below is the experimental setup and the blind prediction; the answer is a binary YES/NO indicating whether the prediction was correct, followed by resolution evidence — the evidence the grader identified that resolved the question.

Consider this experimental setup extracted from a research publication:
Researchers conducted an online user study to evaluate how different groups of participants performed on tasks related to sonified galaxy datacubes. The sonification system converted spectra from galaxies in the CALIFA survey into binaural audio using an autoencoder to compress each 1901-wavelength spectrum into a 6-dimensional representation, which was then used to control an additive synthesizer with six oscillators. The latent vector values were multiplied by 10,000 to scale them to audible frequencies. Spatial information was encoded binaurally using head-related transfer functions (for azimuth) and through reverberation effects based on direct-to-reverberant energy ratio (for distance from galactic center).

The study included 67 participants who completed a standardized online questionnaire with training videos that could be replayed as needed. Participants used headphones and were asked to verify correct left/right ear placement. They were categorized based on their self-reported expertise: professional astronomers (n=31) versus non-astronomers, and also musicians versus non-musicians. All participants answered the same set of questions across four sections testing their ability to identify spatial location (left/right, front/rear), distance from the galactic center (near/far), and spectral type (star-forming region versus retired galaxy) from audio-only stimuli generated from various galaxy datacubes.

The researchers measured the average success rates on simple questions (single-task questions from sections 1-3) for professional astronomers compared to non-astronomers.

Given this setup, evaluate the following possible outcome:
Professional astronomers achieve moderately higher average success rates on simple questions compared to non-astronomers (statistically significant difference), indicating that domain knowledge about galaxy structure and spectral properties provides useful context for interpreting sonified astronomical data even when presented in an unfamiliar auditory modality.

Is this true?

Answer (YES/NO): NO